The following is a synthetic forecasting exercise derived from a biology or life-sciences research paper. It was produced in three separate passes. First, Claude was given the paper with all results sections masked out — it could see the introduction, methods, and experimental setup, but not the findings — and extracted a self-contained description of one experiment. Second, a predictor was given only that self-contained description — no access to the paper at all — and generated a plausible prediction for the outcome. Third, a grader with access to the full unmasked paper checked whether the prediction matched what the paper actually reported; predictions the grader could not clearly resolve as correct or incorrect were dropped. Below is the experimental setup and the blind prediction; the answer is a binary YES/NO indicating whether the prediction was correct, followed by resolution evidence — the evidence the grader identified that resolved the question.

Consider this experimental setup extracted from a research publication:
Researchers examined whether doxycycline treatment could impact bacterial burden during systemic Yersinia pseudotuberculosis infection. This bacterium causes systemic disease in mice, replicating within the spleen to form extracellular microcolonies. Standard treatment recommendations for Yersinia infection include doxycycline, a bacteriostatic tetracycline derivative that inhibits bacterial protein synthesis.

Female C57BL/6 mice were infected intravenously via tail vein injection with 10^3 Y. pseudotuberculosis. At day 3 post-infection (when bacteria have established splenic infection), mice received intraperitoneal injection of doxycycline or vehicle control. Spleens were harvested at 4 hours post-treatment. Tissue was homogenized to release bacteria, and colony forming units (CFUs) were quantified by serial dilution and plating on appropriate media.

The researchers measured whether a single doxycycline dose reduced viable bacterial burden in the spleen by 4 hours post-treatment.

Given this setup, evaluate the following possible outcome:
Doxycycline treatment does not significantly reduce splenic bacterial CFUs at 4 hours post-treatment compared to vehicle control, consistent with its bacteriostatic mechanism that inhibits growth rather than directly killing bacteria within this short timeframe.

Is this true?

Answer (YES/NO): NO